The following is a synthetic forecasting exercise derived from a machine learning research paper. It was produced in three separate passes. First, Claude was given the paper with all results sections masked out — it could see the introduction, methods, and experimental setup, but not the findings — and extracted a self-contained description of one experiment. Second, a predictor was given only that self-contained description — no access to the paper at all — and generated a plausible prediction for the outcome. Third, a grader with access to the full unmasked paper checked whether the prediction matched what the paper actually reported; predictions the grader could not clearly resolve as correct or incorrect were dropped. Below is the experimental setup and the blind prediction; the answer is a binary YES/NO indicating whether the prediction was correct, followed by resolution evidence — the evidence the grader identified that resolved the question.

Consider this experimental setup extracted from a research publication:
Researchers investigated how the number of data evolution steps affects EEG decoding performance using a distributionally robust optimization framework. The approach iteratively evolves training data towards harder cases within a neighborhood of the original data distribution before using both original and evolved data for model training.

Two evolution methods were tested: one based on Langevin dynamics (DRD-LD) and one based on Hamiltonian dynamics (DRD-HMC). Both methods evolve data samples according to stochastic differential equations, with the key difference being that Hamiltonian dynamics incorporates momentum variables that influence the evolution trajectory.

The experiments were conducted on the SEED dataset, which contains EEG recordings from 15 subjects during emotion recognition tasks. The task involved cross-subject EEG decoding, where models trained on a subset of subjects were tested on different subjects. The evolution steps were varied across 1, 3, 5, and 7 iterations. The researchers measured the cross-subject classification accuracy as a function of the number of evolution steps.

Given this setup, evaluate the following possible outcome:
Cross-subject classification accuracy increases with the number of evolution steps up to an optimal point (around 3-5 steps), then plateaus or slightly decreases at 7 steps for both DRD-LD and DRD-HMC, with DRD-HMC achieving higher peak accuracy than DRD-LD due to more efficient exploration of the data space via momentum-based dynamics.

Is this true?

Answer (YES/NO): NO